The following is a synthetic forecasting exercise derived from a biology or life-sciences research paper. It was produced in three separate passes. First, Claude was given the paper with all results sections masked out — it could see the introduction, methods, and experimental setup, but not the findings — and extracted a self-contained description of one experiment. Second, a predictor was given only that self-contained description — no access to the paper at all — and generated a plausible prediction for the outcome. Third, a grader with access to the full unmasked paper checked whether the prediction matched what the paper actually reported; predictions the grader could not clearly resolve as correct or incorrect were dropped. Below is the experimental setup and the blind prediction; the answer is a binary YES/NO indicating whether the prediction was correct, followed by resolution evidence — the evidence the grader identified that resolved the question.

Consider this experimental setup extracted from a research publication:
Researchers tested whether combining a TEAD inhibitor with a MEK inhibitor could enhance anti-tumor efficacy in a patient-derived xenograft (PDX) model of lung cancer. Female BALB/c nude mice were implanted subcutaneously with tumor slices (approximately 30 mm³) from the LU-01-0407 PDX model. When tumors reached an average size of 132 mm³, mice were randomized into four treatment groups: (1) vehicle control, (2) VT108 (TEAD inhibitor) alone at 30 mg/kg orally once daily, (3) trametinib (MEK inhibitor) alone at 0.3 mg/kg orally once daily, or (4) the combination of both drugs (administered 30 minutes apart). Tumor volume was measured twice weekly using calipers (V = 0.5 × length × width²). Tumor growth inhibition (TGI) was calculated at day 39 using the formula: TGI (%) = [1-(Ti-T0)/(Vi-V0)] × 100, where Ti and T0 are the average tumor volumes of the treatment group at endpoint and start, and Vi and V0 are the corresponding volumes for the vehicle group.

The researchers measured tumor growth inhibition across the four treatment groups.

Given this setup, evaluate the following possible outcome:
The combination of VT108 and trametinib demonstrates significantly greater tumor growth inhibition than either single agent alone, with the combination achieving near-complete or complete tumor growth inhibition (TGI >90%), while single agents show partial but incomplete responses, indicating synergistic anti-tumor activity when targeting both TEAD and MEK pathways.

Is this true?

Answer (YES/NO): YES